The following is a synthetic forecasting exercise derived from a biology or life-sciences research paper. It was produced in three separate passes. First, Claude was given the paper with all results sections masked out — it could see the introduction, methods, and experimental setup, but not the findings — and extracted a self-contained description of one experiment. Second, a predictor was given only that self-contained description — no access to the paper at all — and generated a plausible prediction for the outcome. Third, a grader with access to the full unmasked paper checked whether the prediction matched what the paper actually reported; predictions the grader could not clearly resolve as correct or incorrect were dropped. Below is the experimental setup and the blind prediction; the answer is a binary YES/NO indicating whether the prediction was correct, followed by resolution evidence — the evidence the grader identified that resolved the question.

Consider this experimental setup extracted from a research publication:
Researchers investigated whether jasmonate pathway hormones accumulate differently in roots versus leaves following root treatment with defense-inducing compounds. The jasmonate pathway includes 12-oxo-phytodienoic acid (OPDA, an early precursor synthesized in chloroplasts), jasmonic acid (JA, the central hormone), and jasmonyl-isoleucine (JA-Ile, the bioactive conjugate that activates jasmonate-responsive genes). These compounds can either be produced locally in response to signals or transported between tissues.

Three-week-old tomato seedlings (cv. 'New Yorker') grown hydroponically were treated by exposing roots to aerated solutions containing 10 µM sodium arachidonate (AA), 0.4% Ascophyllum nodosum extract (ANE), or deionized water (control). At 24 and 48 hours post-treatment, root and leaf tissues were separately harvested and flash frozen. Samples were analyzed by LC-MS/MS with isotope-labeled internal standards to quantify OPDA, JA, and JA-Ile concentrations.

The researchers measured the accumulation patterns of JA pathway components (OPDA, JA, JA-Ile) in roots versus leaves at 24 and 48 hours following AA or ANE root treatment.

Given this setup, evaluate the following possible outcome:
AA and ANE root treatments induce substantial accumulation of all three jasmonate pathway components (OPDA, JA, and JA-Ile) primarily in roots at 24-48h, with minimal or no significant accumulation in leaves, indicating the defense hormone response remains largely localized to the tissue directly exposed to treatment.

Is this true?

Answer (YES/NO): NO